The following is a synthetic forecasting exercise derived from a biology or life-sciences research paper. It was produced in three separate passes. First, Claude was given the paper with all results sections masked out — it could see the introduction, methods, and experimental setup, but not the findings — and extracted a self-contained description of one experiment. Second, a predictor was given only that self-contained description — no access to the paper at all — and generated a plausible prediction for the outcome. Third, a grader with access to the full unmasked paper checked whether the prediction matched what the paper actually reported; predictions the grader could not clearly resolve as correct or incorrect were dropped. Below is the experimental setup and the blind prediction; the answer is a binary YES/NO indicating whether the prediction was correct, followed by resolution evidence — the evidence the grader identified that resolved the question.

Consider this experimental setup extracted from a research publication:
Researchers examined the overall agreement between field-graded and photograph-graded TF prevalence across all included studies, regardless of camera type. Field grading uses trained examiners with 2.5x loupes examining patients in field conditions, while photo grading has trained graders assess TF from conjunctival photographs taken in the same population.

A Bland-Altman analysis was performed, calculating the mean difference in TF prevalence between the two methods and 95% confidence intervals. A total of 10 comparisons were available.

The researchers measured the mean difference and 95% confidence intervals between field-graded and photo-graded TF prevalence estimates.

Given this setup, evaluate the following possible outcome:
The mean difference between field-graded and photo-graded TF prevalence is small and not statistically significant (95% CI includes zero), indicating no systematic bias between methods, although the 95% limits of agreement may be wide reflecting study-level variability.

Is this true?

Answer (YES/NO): YES